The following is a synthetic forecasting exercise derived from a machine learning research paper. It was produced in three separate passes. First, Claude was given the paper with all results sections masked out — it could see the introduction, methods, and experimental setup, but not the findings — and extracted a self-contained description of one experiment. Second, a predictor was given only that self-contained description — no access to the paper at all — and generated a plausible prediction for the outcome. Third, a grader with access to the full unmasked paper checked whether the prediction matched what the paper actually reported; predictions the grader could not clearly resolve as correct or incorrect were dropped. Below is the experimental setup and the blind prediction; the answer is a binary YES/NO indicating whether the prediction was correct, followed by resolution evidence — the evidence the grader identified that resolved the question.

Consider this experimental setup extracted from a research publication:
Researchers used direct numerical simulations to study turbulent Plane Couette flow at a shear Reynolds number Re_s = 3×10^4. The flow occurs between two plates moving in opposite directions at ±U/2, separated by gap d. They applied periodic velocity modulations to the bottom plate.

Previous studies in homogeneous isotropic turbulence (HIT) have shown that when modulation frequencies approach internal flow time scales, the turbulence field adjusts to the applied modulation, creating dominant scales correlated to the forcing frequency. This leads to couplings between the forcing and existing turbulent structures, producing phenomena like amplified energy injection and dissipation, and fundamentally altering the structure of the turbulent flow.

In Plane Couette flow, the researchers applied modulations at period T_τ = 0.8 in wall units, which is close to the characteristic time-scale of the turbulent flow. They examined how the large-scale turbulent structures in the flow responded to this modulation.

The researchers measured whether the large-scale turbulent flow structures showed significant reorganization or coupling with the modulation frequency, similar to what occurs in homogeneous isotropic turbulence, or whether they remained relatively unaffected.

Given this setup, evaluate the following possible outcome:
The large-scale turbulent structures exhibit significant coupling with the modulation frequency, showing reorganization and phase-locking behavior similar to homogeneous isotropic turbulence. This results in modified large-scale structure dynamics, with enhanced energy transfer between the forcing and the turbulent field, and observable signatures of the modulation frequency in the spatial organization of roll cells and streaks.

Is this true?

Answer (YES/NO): NO